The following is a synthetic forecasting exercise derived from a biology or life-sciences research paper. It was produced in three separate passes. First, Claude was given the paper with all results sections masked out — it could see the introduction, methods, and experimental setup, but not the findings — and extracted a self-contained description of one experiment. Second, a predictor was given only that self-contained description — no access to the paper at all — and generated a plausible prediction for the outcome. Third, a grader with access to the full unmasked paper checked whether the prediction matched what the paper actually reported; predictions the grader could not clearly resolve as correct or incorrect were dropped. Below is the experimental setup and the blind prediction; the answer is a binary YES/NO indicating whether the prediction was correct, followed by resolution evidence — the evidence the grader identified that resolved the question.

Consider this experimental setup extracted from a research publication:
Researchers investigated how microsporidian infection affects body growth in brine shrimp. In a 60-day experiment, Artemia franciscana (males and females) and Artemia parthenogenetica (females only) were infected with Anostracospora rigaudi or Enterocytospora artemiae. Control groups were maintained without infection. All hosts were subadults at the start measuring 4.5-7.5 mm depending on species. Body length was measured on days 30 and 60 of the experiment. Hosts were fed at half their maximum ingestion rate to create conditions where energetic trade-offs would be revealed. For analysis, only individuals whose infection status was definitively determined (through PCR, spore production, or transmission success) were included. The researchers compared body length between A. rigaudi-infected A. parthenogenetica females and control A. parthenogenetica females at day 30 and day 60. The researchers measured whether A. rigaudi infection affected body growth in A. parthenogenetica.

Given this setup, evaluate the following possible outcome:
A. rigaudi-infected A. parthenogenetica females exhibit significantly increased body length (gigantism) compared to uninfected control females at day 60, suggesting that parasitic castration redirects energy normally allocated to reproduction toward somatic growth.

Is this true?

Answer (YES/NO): NO